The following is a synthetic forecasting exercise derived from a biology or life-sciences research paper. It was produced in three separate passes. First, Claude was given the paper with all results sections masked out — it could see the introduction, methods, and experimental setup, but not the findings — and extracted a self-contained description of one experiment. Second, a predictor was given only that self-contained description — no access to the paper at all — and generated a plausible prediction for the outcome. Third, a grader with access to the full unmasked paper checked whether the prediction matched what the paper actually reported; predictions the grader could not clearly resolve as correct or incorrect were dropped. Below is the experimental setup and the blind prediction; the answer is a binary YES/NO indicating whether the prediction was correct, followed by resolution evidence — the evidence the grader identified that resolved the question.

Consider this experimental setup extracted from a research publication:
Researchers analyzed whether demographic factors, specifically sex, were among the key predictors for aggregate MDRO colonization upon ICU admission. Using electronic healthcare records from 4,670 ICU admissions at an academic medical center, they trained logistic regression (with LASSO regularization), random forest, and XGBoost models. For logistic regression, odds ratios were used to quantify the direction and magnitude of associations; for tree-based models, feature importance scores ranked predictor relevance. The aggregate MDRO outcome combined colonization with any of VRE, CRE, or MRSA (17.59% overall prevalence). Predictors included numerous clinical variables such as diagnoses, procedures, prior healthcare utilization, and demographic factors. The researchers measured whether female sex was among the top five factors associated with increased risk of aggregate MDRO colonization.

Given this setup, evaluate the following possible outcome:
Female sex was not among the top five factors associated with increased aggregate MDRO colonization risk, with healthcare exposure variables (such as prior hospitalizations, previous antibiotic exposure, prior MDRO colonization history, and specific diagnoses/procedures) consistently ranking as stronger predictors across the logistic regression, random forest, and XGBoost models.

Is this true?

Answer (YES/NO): NO